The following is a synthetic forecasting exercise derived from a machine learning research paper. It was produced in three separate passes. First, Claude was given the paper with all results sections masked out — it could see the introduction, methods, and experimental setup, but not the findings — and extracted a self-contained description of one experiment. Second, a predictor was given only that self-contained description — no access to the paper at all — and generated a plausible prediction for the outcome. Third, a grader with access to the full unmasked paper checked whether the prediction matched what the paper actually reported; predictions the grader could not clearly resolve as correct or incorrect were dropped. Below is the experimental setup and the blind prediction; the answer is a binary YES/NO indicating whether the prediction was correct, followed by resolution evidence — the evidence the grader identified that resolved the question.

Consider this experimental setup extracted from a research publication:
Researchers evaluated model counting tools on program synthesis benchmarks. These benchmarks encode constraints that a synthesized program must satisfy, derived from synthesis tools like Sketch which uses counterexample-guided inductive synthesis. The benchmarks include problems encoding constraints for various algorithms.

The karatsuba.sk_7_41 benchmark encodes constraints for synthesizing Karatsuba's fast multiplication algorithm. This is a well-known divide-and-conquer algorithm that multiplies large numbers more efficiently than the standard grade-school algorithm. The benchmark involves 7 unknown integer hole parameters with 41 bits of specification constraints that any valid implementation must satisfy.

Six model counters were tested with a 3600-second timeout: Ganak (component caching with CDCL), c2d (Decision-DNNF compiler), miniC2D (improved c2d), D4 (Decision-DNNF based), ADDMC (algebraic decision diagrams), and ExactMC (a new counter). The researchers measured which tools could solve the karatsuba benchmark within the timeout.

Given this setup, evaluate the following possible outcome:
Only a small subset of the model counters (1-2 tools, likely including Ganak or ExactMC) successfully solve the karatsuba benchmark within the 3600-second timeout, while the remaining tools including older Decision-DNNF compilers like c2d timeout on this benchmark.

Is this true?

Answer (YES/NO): NO